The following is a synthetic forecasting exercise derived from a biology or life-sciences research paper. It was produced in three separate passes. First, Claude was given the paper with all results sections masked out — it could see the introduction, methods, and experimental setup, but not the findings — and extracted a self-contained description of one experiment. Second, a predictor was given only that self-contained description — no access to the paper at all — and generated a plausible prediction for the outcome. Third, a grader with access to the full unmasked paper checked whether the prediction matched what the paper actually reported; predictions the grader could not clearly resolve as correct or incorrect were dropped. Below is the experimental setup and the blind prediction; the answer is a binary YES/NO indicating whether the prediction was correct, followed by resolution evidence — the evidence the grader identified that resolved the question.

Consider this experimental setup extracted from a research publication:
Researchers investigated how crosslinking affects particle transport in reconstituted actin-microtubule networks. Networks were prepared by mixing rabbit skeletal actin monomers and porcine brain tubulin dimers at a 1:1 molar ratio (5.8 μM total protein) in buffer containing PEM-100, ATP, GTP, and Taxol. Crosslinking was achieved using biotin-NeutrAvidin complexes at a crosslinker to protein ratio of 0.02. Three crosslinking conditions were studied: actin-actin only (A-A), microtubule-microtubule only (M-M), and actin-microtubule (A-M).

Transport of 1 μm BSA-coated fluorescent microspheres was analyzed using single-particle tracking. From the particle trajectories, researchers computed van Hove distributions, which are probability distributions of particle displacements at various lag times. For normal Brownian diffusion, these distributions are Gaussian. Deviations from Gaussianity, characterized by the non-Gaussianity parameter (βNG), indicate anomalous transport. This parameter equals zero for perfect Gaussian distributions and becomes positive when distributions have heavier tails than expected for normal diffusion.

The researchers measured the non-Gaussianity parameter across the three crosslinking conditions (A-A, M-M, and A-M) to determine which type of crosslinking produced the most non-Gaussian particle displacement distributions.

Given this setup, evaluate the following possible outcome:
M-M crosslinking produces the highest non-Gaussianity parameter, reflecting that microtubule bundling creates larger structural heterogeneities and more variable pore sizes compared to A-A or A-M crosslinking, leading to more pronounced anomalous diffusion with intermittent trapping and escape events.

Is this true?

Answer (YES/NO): NO